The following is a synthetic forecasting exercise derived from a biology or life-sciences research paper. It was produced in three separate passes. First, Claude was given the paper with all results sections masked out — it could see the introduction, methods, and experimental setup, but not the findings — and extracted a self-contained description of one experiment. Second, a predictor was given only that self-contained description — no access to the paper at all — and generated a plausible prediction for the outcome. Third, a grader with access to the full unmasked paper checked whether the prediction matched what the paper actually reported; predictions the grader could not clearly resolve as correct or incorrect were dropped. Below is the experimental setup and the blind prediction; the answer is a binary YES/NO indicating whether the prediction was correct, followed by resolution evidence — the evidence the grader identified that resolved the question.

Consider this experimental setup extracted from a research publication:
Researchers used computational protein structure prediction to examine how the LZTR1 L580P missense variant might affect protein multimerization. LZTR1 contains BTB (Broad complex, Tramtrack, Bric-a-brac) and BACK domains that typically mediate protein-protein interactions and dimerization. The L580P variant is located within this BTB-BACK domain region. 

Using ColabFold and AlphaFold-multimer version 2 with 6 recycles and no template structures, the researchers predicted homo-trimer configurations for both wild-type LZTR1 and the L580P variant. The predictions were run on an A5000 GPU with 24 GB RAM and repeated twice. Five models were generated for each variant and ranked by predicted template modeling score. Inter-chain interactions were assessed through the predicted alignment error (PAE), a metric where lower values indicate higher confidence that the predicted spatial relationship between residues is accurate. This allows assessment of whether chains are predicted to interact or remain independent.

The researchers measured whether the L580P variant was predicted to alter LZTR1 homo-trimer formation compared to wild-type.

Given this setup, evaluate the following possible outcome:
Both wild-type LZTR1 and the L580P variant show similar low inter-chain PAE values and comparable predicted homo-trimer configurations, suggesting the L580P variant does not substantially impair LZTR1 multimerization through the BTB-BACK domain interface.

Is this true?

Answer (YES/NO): NO